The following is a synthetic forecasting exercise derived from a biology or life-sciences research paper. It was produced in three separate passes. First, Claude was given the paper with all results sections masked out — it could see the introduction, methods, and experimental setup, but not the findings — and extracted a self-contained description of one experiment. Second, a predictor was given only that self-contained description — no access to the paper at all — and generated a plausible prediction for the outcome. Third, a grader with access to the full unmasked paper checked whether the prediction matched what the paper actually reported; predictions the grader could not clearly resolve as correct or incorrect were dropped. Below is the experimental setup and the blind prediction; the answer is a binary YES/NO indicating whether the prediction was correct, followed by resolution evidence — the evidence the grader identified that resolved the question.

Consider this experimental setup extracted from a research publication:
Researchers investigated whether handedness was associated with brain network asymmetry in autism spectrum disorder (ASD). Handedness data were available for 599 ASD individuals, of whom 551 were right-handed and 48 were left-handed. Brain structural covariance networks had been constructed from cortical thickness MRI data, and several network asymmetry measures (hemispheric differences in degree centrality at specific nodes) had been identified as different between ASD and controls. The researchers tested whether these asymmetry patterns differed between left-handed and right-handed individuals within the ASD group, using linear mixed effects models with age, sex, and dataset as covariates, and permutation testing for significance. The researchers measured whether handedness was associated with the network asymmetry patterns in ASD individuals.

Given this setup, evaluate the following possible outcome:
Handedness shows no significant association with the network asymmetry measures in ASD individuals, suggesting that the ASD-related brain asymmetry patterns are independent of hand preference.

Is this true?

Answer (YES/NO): YES